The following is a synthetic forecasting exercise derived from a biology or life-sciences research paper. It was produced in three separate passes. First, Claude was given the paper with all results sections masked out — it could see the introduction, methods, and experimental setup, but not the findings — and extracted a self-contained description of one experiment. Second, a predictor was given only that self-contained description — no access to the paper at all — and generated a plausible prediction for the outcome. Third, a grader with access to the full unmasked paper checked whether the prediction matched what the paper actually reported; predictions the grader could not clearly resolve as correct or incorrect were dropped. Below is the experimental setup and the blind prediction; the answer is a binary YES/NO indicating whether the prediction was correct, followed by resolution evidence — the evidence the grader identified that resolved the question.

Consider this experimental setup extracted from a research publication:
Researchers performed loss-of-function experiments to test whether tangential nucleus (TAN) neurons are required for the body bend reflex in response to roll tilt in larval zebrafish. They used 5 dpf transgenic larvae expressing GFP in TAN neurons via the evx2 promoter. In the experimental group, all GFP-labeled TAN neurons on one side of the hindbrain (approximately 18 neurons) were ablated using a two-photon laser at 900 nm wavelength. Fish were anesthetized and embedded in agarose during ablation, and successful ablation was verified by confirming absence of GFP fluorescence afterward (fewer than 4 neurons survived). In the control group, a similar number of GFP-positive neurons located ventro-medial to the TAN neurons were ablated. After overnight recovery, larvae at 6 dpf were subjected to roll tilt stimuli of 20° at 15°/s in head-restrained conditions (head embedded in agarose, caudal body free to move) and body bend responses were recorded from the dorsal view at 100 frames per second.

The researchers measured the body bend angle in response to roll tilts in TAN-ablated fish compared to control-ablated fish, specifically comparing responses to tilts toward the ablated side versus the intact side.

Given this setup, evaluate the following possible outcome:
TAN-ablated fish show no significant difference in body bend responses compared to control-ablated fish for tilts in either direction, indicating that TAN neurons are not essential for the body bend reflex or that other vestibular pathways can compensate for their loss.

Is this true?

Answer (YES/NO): NO